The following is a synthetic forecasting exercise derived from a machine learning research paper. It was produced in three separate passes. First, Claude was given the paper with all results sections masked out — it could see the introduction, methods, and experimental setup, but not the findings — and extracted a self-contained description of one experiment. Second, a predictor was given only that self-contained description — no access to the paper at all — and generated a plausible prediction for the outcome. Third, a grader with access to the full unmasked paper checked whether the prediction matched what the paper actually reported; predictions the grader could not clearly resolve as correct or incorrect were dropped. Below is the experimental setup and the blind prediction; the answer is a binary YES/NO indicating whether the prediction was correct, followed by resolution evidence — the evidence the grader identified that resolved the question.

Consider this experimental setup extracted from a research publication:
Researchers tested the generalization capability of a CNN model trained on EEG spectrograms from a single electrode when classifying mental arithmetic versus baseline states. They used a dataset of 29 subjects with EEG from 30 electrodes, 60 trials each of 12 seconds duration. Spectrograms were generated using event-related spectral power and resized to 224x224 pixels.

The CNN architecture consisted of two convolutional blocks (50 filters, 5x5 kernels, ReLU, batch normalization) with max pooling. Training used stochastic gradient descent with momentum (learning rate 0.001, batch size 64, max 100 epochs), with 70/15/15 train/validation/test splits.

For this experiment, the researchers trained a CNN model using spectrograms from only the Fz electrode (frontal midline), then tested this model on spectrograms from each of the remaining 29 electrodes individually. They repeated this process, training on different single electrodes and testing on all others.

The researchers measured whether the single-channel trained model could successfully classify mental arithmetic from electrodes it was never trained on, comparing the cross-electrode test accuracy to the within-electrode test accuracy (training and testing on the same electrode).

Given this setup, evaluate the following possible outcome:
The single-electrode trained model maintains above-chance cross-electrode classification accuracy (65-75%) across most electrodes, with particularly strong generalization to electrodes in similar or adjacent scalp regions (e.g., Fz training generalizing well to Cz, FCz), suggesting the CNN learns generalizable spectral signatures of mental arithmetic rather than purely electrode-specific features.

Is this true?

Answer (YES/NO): NO